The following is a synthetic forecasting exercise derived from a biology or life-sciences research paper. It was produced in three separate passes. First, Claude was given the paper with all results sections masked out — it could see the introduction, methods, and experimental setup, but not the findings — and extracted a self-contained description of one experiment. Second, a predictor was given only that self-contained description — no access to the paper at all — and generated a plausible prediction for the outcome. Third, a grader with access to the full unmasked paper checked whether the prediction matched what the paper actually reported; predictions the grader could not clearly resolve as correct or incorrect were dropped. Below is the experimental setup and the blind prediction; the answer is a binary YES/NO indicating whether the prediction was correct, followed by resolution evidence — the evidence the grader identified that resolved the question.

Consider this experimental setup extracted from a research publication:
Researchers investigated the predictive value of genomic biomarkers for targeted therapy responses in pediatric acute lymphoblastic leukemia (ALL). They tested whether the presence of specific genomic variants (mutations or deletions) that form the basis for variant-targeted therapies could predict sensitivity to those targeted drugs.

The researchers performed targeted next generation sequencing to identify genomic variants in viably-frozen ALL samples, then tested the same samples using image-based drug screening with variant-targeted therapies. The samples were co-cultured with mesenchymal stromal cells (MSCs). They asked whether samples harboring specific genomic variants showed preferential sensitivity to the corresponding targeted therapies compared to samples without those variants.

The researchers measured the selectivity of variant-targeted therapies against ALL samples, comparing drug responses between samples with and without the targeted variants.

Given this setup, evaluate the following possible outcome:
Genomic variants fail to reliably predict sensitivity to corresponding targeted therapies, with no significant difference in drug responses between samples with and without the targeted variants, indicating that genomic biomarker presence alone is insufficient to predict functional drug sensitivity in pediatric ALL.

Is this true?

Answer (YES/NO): NO